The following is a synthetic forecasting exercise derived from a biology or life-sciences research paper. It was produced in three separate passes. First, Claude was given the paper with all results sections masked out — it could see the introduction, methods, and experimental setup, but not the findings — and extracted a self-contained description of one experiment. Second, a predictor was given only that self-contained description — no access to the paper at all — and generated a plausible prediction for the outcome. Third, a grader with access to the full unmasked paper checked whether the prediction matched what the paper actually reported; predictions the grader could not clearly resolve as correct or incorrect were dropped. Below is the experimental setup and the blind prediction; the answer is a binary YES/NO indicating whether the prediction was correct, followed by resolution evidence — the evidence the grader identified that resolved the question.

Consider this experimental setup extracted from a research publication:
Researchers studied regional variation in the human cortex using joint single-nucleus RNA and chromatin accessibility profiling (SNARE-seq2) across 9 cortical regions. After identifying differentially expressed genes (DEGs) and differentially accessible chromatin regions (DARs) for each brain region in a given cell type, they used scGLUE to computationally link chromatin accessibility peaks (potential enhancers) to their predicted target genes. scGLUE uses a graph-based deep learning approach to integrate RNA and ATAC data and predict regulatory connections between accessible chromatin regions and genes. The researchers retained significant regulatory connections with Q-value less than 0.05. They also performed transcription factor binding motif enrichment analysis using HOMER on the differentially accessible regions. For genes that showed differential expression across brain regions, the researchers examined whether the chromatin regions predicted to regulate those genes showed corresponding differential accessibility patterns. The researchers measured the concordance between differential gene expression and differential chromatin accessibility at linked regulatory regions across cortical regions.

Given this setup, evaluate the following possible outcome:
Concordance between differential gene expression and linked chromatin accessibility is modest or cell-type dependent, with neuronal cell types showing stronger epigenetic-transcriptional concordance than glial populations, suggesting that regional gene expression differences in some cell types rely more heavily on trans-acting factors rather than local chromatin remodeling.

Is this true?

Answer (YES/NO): NO